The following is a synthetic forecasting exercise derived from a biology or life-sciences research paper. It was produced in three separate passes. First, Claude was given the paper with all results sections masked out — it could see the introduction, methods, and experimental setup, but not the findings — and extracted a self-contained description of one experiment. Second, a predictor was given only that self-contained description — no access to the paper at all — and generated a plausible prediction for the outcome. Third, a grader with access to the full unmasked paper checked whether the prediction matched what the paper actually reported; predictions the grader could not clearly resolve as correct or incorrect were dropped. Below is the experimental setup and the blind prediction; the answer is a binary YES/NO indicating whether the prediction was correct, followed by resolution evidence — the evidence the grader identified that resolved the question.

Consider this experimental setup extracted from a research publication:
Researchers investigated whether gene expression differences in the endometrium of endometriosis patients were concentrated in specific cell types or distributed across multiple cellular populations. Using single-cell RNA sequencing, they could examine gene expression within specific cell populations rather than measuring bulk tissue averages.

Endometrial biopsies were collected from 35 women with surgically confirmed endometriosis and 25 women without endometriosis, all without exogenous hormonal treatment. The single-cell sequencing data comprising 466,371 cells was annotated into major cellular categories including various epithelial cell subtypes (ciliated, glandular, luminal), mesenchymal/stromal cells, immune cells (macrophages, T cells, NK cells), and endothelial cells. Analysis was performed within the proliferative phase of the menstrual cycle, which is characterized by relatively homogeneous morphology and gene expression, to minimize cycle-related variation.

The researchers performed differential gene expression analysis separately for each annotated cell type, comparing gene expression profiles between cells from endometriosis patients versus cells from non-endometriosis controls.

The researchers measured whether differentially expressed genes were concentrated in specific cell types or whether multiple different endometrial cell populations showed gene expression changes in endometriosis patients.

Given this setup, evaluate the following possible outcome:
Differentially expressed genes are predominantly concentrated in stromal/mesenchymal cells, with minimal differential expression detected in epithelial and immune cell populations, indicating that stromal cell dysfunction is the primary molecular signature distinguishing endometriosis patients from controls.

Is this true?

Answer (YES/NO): NO